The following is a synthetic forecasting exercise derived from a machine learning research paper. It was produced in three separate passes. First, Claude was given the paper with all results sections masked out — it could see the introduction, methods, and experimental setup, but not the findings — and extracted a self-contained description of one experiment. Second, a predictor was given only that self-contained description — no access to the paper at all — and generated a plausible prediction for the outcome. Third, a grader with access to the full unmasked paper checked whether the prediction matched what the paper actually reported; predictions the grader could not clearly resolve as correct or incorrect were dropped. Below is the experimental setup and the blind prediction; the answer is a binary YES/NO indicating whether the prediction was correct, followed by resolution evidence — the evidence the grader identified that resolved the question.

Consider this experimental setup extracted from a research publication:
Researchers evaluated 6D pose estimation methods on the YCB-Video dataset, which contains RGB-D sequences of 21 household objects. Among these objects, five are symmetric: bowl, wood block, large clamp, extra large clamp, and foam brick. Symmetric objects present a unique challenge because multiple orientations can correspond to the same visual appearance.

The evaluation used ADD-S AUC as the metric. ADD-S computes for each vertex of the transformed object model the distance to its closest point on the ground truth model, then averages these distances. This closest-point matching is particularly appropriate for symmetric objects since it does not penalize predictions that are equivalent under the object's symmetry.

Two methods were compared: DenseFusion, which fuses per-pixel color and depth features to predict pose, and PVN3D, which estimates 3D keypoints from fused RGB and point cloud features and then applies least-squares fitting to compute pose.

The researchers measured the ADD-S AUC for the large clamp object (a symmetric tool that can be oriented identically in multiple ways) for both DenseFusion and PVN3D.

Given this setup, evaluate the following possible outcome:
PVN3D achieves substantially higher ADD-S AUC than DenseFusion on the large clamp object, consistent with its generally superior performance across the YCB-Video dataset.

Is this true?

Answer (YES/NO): YES